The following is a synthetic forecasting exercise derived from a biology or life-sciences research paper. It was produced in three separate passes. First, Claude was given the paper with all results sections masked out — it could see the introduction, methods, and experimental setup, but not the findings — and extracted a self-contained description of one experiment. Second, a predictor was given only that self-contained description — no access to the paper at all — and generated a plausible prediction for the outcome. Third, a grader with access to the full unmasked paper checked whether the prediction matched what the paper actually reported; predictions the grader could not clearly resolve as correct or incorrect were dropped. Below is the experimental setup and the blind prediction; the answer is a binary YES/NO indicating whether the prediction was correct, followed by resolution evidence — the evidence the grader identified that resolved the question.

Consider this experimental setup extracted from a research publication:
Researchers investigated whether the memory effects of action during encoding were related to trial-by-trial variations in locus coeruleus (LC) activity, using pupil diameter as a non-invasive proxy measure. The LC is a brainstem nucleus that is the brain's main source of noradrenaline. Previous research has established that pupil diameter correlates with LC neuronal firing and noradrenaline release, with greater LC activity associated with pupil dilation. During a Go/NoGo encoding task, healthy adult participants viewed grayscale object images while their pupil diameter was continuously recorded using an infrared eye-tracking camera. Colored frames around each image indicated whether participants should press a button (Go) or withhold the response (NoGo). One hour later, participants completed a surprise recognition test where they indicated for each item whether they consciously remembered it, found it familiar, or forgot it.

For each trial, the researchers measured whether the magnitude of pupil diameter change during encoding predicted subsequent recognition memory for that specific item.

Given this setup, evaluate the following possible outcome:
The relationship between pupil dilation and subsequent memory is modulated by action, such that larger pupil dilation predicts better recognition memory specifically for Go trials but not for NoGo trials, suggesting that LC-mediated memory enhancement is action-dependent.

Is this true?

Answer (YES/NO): YES